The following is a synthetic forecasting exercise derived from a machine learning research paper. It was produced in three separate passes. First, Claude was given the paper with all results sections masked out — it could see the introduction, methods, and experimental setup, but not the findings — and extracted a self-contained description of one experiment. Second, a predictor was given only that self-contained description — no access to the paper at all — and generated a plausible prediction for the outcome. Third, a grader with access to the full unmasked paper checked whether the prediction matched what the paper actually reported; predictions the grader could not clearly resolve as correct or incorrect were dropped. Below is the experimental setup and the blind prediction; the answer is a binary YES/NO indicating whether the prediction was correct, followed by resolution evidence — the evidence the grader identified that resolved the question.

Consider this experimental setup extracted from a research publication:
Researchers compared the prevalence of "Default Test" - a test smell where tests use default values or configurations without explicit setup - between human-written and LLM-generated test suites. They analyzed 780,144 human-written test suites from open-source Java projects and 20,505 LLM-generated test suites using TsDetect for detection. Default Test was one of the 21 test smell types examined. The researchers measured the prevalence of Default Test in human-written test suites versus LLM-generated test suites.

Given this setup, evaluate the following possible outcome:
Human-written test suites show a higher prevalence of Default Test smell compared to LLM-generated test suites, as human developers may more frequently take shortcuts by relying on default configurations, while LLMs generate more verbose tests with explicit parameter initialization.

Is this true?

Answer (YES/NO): YES